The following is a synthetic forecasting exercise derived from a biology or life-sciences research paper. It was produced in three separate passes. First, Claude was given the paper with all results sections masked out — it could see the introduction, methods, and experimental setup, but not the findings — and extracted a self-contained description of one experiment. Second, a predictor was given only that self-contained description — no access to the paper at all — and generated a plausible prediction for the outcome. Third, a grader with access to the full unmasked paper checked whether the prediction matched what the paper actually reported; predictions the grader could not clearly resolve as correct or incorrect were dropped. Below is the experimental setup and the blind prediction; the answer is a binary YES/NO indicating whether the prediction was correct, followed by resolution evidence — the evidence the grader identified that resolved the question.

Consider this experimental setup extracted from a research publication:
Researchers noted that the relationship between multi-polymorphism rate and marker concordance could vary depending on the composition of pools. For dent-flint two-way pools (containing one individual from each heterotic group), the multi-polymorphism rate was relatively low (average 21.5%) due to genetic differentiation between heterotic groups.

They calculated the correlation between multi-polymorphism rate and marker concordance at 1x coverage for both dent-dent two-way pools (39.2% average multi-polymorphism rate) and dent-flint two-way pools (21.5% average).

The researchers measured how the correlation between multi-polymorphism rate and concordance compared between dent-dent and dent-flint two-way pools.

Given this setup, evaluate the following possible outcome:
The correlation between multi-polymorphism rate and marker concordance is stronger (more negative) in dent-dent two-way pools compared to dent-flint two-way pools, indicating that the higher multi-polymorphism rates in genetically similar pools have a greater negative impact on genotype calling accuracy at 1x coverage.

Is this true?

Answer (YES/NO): YES